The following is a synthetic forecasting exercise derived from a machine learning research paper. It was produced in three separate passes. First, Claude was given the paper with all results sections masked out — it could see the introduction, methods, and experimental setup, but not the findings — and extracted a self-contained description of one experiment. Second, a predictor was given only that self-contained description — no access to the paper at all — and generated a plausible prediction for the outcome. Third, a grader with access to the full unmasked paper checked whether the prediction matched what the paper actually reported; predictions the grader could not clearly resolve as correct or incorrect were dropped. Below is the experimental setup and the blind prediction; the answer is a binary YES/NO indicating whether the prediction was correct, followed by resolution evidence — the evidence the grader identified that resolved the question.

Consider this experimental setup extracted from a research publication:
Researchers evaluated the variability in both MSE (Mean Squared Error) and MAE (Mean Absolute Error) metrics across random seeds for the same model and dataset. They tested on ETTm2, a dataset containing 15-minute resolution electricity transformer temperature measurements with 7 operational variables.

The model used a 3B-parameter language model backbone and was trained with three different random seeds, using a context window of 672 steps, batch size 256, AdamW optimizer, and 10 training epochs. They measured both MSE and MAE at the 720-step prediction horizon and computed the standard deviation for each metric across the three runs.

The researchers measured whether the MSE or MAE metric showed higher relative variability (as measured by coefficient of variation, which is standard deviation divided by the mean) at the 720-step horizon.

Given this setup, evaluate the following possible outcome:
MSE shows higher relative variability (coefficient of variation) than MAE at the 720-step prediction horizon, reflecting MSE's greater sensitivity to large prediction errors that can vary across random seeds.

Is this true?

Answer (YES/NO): NO